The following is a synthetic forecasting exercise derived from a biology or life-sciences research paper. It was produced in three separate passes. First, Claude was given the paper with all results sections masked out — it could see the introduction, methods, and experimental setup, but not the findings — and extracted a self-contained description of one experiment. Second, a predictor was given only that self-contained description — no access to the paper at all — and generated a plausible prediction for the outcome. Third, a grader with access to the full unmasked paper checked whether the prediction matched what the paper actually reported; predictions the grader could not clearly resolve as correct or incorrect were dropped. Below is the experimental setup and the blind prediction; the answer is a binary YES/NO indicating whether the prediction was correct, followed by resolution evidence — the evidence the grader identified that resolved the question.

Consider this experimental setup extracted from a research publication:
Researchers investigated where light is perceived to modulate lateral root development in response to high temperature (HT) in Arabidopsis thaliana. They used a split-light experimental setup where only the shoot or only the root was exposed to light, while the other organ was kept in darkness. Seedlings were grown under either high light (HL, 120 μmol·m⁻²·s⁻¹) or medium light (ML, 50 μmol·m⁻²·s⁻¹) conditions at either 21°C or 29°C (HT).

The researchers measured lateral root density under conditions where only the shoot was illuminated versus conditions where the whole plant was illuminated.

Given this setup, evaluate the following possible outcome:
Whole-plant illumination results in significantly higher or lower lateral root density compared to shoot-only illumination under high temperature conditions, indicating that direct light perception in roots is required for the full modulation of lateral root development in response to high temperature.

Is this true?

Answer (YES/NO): NO